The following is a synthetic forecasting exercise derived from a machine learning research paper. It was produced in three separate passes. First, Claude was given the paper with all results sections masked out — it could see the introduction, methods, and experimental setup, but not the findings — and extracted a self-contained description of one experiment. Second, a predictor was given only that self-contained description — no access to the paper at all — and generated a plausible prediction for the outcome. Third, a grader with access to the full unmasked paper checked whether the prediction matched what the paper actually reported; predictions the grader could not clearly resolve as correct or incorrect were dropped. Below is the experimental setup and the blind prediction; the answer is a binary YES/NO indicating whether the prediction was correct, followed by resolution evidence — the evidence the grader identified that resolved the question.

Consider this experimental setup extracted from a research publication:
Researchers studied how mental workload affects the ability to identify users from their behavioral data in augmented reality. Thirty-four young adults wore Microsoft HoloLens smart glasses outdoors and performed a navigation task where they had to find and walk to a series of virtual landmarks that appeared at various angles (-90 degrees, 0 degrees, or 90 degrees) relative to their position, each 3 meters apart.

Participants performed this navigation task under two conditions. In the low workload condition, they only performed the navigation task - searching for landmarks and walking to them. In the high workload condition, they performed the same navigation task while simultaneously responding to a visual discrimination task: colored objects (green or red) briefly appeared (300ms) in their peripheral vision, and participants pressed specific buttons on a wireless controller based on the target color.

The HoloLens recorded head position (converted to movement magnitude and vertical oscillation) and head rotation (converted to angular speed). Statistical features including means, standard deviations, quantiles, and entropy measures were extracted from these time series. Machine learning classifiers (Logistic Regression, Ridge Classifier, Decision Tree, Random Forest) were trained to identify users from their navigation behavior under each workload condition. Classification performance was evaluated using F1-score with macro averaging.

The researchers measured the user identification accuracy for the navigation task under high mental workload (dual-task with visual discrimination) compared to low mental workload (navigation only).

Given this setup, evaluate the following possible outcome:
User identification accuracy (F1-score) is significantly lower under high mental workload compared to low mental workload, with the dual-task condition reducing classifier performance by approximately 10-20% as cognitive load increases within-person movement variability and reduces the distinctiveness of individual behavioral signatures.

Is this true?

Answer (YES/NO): NO